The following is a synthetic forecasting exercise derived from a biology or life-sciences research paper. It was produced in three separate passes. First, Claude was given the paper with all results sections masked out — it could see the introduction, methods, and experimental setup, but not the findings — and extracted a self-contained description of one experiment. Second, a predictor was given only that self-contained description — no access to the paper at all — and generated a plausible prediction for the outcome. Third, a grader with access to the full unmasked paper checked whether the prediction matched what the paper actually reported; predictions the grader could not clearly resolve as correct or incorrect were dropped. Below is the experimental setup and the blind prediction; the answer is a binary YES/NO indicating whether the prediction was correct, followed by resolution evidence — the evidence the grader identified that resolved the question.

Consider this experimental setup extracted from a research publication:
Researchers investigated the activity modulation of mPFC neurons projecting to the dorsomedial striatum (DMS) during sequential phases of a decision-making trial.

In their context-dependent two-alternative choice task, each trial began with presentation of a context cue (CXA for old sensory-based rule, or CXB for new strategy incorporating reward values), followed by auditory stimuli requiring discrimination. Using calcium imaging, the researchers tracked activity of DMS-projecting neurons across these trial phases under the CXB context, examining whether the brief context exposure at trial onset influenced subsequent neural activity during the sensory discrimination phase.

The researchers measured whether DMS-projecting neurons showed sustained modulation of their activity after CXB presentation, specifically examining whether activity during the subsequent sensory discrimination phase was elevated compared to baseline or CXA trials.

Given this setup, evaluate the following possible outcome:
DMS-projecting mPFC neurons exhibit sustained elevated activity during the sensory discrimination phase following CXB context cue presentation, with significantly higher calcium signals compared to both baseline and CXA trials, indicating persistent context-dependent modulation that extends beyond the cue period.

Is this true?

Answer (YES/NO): YES